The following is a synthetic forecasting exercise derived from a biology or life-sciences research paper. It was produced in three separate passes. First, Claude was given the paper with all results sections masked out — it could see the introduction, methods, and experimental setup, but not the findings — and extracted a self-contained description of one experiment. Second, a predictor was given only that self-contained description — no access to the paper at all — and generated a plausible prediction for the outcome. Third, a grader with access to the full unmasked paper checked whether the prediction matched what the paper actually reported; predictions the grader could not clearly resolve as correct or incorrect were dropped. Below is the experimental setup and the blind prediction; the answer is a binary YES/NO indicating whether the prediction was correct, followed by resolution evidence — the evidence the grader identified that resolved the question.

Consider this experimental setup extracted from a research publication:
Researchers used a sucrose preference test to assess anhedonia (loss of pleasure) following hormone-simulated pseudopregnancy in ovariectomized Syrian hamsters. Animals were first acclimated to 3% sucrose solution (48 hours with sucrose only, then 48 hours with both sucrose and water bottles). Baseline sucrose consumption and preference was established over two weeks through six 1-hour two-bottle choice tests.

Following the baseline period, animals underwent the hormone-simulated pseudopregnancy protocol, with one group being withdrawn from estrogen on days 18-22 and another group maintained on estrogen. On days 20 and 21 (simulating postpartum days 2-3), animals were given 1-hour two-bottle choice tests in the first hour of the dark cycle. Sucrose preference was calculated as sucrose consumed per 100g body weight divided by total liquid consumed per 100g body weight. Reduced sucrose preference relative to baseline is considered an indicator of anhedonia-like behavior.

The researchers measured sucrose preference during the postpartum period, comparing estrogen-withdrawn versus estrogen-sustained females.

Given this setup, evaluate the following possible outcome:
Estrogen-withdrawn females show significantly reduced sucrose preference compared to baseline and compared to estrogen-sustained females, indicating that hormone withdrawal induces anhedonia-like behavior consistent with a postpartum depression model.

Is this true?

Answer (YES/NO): NO